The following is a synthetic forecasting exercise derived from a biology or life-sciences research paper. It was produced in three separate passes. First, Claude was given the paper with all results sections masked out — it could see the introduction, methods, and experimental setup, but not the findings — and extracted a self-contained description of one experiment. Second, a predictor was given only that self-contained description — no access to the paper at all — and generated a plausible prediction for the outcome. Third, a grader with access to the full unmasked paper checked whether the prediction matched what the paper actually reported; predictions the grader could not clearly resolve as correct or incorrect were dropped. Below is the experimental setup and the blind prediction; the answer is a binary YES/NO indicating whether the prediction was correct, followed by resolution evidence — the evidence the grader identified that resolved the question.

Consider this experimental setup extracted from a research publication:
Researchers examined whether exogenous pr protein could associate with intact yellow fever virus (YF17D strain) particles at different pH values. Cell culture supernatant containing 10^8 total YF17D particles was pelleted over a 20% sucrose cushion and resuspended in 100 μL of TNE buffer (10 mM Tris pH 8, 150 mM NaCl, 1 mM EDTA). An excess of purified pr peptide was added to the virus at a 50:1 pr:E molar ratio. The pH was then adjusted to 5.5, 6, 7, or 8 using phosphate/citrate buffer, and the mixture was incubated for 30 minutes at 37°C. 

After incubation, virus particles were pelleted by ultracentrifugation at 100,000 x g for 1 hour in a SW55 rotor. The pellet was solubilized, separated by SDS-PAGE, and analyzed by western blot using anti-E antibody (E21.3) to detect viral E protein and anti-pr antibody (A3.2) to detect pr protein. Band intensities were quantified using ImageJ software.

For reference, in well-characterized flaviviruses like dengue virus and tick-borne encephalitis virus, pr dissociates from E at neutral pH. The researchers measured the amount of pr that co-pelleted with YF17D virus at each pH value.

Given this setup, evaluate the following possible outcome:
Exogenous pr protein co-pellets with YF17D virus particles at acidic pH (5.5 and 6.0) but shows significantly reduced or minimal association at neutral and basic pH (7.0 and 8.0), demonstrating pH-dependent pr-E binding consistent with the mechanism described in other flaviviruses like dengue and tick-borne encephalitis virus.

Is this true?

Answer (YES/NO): YES